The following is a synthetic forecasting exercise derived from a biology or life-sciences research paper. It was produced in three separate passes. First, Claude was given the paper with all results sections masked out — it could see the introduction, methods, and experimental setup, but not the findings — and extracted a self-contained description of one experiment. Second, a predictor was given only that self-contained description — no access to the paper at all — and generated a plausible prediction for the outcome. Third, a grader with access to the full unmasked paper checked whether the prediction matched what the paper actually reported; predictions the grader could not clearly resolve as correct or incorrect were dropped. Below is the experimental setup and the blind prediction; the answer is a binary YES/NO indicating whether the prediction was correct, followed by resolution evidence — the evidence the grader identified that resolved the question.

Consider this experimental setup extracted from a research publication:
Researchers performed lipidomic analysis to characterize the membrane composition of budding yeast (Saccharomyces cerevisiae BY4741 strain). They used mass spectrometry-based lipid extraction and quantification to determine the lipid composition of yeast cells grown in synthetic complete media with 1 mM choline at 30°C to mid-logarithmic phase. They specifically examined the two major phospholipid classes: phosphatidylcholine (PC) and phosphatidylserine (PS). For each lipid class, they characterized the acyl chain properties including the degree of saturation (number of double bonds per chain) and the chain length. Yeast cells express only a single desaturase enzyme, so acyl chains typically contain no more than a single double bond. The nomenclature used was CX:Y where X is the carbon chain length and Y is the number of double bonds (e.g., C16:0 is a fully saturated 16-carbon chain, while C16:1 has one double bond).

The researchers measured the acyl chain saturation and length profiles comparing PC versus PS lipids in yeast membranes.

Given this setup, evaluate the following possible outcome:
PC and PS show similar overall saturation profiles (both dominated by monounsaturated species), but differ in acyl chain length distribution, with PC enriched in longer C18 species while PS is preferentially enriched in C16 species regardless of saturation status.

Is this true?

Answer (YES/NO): NO